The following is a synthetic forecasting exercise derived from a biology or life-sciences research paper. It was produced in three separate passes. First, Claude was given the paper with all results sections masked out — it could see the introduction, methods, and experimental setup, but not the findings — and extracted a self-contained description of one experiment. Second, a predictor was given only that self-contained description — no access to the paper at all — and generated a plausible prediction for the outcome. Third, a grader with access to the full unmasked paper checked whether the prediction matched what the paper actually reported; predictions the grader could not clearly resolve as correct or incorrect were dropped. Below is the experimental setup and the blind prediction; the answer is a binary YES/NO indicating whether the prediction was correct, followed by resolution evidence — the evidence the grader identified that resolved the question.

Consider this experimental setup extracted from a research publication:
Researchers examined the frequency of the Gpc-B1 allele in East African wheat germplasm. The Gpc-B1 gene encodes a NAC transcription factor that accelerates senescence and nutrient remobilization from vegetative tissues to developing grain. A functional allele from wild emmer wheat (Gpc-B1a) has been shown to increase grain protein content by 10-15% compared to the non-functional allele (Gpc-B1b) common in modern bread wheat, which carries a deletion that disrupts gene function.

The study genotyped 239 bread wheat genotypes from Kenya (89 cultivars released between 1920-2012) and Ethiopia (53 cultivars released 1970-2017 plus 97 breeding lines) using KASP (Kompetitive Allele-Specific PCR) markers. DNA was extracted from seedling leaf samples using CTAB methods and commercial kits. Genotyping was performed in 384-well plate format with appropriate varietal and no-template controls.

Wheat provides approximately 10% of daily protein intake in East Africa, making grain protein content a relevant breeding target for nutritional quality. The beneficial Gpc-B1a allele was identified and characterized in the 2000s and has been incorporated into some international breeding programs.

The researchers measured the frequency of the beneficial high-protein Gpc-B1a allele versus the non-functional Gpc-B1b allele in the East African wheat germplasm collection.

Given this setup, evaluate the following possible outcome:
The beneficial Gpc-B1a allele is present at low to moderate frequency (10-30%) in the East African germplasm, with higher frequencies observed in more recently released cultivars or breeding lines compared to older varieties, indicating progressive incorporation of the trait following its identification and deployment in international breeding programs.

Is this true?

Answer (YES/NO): NO